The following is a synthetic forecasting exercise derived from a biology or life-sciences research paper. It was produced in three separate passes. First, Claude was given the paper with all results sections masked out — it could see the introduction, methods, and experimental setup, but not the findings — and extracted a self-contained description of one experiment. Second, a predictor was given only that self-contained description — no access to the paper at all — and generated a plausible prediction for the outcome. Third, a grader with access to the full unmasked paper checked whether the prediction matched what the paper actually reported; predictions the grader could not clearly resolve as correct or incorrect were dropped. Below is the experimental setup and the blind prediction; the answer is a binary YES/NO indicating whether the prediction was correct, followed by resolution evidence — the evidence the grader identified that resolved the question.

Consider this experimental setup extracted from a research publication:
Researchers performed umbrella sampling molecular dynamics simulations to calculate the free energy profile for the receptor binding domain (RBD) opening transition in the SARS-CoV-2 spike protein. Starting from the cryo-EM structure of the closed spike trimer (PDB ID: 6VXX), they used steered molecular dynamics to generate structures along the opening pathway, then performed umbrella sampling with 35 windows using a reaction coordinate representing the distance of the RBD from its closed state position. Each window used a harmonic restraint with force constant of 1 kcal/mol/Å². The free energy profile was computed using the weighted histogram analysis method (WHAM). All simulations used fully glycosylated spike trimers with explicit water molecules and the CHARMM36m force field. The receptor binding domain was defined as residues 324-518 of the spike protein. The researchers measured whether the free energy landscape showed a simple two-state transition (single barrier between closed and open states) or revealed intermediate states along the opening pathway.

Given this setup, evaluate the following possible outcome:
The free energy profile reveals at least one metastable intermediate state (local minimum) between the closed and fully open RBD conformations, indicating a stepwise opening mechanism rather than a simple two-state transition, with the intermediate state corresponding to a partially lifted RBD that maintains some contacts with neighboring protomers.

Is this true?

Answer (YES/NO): YES